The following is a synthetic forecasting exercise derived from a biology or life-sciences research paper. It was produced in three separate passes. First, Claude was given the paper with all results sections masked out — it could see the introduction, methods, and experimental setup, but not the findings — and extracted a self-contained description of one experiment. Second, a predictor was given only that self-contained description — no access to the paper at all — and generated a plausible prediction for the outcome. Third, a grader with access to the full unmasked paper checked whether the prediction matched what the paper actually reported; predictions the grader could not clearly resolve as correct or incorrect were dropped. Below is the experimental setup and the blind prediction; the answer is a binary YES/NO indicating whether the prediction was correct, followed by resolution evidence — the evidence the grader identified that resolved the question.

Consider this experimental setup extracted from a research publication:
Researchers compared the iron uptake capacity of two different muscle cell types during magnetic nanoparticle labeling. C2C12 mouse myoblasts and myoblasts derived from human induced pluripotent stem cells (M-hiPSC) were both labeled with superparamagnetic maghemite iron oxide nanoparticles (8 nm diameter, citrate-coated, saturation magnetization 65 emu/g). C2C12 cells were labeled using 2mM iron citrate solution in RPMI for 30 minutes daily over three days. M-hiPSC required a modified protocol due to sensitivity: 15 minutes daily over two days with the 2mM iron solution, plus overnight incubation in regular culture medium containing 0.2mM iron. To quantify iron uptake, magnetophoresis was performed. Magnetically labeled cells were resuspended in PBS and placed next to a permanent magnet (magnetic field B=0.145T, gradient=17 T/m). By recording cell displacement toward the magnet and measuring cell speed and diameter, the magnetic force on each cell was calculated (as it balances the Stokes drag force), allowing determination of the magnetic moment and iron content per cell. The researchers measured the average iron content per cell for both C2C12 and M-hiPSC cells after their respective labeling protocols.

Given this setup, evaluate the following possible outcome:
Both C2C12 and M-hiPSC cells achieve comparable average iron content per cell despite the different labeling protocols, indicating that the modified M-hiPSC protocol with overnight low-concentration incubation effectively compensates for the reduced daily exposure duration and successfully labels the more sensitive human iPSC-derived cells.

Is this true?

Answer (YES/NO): YES